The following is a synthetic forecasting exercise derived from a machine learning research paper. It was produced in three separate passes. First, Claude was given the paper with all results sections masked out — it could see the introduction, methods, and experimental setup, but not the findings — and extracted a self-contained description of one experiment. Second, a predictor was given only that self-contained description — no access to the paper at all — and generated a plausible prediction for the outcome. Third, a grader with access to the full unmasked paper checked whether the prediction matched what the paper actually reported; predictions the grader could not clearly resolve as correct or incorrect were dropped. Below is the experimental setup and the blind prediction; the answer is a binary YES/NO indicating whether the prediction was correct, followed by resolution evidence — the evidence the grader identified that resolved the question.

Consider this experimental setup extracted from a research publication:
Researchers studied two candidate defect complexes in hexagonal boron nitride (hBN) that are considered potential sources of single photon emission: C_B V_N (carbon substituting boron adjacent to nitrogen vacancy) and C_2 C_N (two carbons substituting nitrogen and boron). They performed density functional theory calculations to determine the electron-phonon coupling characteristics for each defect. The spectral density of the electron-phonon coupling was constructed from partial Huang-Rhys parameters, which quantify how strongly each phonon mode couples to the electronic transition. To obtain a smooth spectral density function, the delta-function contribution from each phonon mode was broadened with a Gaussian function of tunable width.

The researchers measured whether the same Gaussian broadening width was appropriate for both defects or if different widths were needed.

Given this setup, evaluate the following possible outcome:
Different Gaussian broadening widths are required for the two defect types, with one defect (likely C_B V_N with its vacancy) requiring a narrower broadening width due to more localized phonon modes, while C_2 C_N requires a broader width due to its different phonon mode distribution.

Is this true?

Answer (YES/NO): YES